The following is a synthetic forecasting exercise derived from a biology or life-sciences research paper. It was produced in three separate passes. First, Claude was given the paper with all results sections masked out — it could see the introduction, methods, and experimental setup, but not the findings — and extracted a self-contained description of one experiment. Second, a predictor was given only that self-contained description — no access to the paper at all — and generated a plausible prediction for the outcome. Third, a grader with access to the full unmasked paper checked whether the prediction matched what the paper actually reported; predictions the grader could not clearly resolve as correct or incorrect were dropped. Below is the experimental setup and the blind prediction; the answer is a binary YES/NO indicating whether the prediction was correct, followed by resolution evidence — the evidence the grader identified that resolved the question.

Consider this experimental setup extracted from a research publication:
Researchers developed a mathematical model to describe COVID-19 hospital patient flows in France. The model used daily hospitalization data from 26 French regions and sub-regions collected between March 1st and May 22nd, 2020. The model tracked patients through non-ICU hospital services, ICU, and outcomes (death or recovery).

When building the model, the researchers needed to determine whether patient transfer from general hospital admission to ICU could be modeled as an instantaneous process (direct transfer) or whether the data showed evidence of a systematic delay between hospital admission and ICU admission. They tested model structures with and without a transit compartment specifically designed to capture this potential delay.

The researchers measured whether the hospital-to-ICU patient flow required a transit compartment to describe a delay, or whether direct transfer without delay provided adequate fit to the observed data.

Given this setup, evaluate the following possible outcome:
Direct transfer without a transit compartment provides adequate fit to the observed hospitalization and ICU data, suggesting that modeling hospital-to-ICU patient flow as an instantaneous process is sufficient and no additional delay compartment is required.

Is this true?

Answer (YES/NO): NO